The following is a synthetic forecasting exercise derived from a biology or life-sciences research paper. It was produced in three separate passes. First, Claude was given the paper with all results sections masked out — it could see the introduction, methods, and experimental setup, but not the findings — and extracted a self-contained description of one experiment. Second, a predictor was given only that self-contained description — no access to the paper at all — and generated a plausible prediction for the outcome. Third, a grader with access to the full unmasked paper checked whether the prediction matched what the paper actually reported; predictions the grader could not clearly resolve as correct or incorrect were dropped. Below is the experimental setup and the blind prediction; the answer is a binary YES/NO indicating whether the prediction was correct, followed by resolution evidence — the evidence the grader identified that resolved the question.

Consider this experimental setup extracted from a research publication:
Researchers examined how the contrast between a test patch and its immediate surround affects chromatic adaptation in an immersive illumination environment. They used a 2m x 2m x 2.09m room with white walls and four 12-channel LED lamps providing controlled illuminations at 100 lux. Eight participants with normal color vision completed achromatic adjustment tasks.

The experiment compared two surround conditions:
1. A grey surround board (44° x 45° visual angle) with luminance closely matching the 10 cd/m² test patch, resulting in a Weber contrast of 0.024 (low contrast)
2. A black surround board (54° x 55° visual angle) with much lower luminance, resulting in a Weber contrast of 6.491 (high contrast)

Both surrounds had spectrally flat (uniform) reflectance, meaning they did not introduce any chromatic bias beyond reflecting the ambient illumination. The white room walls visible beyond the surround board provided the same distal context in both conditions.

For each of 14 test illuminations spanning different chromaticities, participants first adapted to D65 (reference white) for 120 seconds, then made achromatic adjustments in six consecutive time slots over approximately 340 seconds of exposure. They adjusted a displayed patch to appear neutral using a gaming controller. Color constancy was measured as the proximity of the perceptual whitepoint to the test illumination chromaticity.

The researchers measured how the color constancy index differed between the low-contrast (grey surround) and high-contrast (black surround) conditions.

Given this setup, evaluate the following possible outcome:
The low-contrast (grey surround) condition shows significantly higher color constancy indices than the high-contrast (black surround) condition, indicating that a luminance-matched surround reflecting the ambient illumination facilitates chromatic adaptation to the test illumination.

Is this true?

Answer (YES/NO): YES